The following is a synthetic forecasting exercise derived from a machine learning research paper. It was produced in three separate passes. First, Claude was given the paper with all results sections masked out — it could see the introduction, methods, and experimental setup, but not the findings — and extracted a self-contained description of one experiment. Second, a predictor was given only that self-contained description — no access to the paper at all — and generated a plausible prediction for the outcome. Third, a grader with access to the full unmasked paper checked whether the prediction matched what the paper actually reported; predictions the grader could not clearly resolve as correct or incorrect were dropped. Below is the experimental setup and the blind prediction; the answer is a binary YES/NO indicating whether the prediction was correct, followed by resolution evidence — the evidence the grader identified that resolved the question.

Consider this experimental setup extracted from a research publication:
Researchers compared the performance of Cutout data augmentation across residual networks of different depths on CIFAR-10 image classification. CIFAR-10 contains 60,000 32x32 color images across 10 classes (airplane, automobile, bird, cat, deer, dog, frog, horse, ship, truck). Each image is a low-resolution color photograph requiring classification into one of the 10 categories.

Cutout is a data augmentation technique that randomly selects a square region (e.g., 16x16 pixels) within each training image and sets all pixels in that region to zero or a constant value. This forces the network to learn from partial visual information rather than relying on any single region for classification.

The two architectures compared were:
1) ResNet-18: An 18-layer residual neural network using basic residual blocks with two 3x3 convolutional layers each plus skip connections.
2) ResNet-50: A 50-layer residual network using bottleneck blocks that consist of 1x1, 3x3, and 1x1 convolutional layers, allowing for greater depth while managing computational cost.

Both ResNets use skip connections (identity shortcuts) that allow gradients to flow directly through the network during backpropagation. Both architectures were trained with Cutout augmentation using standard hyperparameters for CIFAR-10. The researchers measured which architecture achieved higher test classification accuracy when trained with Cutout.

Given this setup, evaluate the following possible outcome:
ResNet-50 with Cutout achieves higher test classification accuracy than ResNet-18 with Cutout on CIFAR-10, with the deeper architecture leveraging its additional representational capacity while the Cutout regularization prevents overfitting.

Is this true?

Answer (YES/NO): NO